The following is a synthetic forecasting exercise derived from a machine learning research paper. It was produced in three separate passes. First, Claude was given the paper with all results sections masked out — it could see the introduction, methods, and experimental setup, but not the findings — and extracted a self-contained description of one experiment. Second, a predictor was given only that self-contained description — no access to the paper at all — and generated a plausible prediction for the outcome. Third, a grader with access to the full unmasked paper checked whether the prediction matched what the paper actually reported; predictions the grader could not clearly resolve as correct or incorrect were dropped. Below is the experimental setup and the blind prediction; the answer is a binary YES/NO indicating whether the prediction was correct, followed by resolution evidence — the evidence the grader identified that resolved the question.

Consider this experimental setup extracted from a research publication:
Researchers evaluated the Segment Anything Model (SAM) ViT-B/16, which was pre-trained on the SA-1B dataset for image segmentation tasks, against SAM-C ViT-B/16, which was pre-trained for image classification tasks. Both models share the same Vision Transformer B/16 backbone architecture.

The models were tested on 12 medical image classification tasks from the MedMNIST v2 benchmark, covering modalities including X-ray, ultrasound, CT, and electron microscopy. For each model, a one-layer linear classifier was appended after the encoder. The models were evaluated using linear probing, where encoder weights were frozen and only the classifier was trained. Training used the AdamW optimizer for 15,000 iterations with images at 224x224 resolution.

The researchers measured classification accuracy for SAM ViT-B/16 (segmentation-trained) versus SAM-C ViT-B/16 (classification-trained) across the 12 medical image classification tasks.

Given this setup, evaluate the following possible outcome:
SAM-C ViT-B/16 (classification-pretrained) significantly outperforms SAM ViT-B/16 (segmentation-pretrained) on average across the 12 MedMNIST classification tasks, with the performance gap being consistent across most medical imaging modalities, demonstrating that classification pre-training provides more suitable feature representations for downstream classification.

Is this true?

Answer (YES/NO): YES